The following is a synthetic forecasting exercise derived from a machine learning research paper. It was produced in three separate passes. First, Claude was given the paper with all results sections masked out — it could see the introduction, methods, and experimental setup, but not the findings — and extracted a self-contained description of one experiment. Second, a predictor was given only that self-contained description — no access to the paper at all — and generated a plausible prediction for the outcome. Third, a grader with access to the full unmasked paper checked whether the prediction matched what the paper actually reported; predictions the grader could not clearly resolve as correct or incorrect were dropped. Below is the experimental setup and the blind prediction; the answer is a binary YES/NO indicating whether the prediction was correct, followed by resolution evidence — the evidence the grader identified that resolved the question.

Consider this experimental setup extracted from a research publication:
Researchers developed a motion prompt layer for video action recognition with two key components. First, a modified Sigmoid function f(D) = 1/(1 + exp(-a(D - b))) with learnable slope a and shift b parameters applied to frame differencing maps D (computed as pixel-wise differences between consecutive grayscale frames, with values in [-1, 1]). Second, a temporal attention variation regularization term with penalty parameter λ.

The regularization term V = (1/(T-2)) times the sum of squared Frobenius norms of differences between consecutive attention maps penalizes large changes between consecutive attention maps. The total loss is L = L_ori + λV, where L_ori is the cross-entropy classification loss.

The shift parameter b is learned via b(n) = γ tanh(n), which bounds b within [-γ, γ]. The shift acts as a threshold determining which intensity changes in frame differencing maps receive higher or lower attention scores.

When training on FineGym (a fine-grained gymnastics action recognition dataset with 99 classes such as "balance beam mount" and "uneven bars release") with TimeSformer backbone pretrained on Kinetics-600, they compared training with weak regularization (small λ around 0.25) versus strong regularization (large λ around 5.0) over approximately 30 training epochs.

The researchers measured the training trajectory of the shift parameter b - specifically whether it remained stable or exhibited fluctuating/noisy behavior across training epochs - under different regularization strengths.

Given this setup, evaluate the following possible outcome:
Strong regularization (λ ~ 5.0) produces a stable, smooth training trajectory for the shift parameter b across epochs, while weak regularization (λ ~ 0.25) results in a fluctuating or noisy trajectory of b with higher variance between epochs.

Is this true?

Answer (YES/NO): YES